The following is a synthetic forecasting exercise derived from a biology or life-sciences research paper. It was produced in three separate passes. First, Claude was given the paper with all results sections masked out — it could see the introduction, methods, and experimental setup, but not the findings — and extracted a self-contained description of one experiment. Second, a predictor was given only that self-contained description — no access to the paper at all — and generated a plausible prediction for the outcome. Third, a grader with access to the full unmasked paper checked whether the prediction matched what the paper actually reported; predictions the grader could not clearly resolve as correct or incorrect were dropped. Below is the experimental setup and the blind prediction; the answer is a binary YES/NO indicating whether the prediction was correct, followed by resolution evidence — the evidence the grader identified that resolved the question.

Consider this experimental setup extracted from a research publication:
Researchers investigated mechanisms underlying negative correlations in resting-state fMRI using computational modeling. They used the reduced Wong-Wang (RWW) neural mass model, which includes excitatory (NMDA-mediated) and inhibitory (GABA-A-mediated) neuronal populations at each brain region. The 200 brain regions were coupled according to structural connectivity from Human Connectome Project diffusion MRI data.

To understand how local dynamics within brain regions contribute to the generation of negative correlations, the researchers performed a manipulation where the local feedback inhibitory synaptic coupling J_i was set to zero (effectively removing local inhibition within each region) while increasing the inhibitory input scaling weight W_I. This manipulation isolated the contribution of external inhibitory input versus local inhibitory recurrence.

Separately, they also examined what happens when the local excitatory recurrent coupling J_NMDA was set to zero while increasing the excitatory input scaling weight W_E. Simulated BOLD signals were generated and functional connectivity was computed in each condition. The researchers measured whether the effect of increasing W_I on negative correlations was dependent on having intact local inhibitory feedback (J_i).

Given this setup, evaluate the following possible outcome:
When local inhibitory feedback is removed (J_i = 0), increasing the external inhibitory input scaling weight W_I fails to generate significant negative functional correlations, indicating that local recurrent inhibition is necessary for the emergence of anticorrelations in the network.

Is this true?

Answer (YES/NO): NO